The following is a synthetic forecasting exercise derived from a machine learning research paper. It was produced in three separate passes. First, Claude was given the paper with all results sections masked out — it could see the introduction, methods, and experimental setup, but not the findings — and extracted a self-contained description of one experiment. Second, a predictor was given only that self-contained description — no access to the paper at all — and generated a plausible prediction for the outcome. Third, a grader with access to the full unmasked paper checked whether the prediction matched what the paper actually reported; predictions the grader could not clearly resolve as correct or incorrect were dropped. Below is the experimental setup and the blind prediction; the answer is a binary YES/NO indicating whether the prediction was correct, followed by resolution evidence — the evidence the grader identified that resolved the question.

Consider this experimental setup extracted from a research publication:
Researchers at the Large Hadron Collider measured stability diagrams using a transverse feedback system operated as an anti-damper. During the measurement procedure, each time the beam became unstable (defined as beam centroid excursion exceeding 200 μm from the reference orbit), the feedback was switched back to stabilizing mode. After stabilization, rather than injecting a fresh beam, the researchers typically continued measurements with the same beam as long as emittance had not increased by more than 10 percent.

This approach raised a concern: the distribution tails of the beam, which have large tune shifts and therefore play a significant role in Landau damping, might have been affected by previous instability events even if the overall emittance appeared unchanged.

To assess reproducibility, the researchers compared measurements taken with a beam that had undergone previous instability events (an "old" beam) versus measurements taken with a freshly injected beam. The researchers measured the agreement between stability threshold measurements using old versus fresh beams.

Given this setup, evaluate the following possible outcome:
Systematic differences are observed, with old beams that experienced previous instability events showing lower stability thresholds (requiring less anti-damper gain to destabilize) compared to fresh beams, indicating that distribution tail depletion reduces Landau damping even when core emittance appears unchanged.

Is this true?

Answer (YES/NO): NO